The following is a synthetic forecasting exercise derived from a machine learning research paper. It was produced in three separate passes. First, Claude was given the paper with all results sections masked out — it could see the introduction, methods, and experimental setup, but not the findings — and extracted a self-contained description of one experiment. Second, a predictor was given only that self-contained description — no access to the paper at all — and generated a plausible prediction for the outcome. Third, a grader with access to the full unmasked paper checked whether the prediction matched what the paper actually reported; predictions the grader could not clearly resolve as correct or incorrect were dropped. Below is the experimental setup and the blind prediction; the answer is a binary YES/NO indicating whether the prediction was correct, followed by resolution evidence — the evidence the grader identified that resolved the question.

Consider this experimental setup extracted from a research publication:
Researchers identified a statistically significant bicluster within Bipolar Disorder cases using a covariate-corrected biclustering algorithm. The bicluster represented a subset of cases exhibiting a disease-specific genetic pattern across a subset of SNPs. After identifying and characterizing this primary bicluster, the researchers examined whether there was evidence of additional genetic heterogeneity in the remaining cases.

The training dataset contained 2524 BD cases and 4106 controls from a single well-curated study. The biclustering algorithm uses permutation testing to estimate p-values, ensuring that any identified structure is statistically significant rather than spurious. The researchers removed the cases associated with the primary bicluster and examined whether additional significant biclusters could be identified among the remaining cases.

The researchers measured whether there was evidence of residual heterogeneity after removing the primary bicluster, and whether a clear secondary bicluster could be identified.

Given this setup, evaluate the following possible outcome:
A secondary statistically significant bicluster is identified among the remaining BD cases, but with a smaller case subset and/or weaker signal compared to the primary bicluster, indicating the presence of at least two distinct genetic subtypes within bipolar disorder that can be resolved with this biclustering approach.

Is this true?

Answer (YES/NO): NO